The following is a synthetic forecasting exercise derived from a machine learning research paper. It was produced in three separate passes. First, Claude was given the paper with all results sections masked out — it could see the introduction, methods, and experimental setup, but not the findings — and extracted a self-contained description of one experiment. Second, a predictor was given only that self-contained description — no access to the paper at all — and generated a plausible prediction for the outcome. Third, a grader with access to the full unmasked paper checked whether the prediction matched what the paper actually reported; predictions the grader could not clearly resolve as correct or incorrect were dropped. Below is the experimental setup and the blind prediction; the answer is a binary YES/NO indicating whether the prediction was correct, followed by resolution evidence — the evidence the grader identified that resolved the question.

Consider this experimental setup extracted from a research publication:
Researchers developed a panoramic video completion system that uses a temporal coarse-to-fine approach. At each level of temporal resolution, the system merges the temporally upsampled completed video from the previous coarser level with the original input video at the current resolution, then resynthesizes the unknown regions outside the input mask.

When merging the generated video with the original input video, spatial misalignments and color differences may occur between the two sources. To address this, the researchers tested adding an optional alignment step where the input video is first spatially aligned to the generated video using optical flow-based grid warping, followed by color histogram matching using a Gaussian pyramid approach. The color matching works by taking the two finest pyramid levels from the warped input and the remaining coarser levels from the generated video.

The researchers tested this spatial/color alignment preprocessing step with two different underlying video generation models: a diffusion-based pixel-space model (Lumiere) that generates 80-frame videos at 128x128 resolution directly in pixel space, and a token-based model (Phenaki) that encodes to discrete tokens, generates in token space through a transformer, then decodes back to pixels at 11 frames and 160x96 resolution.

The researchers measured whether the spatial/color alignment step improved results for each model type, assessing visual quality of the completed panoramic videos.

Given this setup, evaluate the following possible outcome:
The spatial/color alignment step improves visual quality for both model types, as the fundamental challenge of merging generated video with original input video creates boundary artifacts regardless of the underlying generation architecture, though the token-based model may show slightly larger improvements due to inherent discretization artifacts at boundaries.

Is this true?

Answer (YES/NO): NO